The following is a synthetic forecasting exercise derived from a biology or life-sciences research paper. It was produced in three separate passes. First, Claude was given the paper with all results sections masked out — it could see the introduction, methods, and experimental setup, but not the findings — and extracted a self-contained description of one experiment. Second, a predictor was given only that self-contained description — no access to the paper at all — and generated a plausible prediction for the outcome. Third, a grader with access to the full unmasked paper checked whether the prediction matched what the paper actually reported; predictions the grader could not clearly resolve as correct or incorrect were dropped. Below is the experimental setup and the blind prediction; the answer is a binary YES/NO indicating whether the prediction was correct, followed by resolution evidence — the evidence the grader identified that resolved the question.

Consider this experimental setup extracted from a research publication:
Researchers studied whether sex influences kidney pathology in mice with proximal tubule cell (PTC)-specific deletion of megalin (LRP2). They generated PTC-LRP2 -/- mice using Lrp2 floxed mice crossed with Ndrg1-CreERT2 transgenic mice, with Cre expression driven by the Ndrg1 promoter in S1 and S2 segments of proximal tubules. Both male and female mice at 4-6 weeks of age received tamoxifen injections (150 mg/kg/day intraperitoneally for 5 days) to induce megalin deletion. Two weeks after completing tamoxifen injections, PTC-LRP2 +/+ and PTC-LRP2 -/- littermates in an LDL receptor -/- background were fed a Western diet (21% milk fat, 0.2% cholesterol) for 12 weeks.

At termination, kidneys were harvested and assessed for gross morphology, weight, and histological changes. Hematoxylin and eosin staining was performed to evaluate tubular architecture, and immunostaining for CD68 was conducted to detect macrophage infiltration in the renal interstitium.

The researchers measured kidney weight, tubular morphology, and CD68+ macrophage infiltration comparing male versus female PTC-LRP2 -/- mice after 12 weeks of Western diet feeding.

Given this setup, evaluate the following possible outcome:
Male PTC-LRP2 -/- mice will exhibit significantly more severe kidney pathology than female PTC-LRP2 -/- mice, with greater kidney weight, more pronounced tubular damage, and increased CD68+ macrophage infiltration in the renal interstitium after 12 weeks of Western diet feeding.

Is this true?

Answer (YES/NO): NO